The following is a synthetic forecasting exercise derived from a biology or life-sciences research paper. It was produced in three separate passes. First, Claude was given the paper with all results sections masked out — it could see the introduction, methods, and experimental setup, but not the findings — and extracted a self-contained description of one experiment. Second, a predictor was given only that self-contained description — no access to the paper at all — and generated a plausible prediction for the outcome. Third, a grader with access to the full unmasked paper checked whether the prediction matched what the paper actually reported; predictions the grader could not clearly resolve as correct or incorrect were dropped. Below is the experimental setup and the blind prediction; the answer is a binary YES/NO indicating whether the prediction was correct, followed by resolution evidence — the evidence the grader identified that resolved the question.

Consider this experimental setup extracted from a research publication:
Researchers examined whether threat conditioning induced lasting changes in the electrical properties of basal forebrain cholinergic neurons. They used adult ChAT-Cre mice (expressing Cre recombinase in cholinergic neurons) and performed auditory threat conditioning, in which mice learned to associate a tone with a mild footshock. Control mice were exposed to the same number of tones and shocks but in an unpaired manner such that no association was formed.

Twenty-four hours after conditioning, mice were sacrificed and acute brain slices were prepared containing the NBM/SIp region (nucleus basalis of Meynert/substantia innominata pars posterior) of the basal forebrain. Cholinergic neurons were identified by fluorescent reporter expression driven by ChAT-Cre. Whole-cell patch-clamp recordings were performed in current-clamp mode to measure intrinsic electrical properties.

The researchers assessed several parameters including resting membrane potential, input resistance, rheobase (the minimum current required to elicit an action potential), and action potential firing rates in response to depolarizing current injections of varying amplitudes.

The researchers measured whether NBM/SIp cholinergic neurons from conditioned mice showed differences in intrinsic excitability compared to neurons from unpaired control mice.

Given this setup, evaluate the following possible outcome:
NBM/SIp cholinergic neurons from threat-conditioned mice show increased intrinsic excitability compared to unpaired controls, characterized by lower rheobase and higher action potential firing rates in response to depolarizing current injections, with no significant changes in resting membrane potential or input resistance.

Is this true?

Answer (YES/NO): NO